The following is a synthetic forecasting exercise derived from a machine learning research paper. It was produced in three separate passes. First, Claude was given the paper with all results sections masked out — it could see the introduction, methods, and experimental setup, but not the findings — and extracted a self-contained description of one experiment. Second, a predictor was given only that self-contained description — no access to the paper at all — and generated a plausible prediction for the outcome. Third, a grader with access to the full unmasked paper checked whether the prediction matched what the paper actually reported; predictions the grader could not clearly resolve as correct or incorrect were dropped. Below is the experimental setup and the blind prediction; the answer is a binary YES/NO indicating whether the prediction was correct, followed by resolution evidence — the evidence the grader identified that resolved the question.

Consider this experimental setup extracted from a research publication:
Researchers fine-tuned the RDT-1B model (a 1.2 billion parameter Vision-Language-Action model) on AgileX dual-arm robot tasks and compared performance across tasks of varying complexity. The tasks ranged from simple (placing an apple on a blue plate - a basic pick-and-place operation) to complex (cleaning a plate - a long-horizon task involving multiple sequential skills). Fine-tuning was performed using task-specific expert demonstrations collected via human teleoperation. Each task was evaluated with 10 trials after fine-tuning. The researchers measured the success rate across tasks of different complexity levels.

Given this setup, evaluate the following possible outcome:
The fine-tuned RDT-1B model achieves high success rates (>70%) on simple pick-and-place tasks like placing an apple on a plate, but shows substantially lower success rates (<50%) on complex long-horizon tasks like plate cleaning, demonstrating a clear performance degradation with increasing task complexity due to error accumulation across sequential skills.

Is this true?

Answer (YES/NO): YES